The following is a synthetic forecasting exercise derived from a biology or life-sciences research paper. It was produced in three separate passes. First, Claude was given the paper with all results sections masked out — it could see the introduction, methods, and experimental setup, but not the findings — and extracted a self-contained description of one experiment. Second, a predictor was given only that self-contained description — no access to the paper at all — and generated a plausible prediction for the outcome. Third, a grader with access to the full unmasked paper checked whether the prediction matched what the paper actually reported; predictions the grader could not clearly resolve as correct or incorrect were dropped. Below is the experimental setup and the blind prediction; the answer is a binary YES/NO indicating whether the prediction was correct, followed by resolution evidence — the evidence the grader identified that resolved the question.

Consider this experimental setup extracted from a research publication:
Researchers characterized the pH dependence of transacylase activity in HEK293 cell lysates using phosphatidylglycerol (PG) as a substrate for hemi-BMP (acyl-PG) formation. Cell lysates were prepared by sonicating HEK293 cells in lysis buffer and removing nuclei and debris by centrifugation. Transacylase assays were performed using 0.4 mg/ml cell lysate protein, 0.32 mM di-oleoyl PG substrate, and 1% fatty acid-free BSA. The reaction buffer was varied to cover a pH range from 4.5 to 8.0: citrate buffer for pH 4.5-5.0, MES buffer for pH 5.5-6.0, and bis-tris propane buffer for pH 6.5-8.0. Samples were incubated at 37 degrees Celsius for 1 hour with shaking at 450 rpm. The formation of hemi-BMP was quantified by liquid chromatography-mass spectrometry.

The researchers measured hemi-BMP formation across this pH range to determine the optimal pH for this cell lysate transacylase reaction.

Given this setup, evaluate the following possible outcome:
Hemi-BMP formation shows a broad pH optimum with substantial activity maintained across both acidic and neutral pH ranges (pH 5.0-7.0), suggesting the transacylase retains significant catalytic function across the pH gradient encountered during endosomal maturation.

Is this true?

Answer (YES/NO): NO